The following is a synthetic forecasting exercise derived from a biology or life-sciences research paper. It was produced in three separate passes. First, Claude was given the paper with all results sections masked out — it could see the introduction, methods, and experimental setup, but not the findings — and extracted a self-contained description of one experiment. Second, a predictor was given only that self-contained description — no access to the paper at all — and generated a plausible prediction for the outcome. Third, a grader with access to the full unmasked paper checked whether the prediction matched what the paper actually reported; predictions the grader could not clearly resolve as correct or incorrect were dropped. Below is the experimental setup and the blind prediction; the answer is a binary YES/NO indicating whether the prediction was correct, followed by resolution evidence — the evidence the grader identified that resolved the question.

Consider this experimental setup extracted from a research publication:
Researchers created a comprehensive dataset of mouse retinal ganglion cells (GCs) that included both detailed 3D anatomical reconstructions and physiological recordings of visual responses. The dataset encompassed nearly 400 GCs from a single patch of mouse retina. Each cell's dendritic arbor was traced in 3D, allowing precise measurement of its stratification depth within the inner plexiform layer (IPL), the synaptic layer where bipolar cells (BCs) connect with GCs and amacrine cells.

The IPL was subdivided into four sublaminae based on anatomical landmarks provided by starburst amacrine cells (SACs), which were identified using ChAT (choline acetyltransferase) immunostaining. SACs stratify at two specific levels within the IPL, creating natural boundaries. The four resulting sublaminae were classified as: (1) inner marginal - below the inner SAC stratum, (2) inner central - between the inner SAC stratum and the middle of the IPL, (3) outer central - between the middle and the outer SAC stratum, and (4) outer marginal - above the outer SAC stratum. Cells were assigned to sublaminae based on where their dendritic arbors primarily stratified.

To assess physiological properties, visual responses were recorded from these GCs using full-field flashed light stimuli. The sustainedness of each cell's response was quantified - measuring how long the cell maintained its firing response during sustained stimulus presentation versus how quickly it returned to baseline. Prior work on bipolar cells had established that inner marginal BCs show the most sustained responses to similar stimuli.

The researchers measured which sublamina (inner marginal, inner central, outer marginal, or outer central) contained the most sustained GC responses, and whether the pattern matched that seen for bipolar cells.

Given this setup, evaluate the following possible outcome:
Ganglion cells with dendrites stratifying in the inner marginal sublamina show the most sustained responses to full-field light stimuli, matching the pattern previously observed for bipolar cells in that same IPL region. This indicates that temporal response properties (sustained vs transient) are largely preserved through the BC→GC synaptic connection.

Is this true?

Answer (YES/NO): YES